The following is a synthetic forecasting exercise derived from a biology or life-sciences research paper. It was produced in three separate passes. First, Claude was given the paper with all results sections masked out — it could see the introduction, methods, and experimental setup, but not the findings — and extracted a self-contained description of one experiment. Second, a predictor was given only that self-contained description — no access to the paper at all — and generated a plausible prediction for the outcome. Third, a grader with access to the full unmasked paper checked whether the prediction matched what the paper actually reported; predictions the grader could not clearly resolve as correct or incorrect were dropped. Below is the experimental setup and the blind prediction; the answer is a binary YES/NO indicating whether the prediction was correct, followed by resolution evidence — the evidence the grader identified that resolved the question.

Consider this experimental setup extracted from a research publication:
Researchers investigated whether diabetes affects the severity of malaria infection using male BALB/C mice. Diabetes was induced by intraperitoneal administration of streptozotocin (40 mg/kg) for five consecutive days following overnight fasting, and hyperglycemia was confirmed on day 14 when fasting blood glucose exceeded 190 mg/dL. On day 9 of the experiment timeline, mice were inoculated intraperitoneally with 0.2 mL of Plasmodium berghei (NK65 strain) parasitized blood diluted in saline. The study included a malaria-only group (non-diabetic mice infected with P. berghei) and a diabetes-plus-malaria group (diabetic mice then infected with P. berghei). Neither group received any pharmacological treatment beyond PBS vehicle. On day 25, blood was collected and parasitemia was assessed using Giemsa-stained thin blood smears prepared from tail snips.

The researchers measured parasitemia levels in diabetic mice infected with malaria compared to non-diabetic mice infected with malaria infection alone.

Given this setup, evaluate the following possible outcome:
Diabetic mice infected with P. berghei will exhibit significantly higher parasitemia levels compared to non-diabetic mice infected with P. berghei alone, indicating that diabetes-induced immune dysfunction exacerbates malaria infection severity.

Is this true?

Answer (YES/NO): NO